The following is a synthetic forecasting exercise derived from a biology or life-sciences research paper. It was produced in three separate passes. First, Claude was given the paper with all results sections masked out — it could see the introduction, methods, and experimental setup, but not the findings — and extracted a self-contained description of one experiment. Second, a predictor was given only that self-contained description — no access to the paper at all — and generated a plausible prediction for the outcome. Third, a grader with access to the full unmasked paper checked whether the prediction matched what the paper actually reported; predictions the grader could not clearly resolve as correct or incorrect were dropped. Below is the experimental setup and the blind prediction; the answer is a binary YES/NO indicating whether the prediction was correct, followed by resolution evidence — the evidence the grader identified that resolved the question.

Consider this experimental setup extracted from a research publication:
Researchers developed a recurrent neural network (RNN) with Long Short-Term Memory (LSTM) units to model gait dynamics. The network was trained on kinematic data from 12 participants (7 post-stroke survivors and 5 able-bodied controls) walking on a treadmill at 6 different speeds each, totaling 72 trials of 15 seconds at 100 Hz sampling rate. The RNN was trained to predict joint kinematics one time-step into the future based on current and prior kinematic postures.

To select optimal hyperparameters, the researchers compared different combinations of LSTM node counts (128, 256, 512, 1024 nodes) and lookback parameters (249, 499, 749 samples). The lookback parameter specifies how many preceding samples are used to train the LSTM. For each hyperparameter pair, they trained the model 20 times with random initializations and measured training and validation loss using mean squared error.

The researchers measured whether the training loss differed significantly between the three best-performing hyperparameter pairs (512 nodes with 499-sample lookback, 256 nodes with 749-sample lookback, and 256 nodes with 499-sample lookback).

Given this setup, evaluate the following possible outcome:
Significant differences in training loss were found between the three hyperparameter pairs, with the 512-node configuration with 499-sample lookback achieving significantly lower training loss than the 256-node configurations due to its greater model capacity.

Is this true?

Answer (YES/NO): NO